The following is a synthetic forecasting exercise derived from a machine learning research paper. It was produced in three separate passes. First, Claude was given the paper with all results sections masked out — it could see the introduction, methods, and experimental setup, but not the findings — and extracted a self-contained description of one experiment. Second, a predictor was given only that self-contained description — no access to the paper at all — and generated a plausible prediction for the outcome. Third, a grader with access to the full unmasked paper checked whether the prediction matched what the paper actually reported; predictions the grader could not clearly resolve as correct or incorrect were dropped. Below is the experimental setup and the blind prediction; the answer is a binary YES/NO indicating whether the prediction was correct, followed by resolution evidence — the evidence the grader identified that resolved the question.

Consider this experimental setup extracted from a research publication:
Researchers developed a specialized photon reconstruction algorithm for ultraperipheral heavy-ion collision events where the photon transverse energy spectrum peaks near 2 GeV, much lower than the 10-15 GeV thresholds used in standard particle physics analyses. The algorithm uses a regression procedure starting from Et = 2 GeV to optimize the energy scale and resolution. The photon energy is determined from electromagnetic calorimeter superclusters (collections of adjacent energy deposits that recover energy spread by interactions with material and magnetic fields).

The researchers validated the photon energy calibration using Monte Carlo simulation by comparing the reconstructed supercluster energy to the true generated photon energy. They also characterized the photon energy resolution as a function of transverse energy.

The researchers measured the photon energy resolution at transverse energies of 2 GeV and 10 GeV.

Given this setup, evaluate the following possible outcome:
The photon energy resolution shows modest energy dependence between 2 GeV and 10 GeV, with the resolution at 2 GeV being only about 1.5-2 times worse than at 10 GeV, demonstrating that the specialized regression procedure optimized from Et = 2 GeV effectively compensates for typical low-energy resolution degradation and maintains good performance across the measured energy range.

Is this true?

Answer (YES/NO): NO